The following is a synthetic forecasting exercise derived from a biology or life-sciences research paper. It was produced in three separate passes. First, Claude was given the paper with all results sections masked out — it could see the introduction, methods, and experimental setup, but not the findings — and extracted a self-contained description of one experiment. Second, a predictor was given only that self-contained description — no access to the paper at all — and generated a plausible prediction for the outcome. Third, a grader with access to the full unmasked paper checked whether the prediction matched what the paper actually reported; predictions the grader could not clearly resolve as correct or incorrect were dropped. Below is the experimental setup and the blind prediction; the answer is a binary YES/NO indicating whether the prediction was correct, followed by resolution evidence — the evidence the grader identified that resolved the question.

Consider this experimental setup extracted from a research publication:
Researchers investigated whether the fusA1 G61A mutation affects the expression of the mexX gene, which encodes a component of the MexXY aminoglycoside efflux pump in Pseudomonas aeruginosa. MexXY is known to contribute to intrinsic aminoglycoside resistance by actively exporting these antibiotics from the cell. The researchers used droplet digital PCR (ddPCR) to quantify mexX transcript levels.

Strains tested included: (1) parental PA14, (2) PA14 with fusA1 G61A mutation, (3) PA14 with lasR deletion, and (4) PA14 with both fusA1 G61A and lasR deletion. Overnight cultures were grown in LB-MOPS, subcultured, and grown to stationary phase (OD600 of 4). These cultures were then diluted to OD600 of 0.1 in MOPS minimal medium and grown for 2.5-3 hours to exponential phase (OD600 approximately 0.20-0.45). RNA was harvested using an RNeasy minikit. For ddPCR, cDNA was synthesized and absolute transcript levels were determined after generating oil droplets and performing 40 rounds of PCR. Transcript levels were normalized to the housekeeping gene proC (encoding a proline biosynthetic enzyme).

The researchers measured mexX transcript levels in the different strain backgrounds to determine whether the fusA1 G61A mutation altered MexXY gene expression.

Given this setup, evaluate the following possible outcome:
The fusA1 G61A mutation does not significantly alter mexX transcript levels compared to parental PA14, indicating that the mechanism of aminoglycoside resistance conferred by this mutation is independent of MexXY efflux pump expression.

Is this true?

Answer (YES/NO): NO